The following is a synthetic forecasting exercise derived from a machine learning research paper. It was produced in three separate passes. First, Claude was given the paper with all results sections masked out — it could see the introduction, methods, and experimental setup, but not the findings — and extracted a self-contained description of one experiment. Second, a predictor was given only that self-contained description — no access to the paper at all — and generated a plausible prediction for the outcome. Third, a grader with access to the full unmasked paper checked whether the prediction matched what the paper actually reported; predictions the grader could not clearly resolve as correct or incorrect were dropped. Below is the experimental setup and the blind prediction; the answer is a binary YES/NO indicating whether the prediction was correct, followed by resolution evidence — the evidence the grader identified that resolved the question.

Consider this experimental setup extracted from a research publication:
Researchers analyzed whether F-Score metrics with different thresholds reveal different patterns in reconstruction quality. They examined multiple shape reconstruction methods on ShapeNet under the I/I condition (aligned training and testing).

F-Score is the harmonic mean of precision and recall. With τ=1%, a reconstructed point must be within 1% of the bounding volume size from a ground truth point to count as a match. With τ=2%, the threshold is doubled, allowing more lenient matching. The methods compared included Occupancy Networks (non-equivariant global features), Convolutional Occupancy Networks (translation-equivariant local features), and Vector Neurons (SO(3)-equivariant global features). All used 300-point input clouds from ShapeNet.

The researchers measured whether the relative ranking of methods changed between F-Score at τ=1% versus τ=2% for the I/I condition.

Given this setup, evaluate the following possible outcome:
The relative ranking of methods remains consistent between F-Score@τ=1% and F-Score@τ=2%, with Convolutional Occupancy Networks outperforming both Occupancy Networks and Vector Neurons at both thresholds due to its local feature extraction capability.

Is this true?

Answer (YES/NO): YES